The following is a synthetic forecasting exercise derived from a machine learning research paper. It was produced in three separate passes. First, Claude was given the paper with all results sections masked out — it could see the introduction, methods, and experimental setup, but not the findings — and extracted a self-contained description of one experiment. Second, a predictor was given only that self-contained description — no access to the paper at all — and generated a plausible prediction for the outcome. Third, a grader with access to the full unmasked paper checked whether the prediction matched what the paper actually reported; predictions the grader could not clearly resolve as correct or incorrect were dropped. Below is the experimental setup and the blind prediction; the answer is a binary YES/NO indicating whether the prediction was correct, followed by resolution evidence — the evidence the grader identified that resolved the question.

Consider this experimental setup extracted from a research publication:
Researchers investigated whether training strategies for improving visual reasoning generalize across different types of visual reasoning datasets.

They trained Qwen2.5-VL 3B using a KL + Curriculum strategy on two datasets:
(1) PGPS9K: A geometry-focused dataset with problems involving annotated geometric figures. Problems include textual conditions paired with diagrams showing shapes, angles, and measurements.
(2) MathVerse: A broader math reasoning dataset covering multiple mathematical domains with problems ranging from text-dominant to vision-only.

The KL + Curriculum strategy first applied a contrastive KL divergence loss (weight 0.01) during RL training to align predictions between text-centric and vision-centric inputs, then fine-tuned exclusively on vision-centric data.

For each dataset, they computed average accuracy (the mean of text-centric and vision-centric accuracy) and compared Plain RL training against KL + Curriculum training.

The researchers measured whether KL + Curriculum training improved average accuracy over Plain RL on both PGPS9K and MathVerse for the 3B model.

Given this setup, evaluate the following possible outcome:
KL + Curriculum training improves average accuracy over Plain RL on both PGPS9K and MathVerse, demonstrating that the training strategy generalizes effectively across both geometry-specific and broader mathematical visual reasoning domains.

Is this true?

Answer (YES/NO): NO